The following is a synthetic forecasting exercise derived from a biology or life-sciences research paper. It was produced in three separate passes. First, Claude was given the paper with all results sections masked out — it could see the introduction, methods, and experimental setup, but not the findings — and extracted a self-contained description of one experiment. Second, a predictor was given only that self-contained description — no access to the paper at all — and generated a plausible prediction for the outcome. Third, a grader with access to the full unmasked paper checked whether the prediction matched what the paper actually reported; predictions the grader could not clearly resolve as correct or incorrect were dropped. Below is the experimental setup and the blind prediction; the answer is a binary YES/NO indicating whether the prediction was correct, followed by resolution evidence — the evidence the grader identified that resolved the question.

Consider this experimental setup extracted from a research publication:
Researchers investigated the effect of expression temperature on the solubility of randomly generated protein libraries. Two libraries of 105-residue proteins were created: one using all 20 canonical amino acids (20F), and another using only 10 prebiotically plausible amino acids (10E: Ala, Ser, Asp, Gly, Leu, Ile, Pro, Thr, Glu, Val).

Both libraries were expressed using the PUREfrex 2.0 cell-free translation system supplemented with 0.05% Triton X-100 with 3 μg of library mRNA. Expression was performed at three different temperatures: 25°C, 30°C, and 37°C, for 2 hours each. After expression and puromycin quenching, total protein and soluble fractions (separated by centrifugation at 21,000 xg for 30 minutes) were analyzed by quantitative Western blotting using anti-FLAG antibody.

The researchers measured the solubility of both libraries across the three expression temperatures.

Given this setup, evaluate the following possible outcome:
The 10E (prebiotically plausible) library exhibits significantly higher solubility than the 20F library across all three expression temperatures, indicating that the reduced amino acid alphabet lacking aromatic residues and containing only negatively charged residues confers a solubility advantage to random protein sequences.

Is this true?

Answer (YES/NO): YES